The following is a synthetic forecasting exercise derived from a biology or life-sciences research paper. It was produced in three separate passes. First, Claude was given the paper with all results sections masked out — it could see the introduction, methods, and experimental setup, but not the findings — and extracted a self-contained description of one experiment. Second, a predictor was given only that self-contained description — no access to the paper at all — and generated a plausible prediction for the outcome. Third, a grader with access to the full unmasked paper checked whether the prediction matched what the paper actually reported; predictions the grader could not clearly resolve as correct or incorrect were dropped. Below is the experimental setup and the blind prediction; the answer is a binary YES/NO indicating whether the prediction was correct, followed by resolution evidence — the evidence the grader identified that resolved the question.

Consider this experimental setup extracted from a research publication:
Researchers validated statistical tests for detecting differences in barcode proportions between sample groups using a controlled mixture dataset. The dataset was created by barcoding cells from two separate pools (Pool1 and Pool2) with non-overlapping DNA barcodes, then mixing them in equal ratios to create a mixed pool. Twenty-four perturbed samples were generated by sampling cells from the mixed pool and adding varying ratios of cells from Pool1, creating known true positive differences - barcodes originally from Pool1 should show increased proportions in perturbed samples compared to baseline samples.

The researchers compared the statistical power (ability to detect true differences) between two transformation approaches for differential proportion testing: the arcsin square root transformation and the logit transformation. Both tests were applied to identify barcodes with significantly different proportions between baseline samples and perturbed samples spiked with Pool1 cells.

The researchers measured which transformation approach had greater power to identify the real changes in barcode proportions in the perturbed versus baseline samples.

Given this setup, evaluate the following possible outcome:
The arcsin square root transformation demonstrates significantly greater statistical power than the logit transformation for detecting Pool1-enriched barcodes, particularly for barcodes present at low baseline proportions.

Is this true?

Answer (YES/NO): NO